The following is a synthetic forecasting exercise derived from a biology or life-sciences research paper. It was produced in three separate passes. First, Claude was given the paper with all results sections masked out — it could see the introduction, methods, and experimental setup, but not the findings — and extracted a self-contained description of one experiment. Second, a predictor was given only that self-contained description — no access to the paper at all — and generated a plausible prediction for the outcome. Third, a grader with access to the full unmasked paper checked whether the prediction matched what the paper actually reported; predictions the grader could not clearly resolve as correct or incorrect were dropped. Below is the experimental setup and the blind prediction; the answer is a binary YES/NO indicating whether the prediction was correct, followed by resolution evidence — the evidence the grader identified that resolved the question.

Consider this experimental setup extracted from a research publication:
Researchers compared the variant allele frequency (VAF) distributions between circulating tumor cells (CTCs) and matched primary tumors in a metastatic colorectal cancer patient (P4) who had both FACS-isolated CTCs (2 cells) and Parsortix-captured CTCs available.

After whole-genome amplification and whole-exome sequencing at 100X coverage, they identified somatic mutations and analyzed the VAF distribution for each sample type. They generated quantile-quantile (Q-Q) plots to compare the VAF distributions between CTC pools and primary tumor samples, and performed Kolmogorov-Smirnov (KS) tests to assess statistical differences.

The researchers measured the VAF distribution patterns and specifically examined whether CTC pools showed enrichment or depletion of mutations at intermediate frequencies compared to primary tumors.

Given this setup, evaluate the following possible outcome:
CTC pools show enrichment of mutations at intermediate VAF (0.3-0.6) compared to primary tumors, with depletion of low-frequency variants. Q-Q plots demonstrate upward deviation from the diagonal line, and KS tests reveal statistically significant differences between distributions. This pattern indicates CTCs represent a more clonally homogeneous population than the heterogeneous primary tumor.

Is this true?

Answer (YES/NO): NO